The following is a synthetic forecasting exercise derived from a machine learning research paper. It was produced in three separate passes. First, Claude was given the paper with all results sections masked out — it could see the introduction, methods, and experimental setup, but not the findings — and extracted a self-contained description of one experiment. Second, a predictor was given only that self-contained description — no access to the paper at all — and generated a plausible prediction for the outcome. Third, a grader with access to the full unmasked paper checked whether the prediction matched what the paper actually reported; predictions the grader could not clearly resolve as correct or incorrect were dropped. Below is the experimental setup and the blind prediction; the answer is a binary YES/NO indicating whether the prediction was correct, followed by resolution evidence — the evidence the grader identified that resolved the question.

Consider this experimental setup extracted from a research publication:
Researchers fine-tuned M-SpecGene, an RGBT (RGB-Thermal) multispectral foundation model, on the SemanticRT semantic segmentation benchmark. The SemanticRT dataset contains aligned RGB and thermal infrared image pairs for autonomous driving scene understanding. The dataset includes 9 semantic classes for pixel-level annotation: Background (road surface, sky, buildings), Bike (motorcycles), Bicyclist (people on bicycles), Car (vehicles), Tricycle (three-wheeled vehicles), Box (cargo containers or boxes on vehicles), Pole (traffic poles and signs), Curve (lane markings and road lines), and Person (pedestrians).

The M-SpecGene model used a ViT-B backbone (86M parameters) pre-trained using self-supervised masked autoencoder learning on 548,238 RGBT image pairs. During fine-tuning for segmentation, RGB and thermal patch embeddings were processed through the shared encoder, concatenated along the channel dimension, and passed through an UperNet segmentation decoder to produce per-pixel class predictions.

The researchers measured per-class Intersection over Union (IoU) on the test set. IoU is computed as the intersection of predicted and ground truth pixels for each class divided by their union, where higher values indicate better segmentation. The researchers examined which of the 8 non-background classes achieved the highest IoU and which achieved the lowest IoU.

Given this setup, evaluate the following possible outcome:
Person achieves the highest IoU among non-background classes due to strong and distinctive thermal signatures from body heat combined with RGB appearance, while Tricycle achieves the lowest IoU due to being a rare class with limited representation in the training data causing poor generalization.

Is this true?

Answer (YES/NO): NO